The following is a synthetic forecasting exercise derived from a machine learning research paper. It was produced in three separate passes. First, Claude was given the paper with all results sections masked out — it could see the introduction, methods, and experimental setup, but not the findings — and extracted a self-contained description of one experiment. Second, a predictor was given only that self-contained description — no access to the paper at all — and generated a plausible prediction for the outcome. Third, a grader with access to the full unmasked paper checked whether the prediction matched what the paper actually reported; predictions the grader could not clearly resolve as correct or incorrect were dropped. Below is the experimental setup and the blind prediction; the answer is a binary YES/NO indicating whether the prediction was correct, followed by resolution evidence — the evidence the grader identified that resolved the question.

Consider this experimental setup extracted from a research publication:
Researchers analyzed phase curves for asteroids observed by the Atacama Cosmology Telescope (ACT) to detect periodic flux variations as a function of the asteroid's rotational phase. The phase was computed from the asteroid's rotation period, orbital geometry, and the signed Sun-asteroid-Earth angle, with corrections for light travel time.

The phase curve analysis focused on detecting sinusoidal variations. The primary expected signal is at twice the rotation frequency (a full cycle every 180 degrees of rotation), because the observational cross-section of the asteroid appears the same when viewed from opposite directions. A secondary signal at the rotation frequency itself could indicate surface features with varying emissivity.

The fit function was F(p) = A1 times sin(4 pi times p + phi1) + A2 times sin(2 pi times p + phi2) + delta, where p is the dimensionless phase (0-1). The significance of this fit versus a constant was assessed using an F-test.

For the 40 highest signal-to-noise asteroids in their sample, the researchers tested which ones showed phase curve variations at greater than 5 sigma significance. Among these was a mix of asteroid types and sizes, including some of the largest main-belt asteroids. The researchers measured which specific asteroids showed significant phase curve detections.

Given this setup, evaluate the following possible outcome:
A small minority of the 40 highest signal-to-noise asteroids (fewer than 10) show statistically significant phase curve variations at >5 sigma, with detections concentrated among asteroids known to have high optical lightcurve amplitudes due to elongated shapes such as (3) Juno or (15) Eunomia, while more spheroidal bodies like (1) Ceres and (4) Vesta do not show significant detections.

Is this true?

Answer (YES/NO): NO